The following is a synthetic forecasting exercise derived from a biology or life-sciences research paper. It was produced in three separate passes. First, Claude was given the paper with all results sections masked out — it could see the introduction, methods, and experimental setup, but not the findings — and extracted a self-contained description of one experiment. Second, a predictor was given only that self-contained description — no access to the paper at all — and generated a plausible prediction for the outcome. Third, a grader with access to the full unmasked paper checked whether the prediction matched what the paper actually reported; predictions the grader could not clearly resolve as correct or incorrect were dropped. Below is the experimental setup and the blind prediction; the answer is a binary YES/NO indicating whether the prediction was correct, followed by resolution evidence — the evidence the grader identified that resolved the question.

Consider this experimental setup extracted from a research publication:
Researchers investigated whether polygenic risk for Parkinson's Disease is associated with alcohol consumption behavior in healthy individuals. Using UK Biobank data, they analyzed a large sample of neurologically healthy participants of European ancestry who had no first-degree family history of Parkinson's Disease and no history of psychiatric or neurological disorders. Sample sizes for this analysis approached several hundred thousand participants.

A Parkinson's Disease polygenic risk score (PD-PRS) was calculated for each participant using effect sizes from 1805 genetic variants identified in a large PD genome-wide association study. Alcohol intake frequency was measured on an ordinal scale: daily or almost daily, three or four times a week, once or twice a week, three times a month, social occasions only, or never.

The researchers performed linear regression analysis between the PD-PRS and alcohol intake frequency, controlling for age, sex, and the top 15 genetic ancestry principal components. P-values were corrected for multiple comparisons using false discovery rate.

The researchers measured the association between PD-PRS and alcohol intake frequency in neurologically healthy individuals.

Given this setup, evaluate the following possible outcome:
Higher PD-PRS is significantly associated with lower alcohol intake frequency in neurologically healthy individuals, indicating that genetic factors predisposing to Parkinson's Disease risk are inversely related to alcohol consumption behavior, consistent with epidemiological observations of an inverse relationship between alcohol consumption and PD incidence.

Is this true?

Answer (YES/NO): YES